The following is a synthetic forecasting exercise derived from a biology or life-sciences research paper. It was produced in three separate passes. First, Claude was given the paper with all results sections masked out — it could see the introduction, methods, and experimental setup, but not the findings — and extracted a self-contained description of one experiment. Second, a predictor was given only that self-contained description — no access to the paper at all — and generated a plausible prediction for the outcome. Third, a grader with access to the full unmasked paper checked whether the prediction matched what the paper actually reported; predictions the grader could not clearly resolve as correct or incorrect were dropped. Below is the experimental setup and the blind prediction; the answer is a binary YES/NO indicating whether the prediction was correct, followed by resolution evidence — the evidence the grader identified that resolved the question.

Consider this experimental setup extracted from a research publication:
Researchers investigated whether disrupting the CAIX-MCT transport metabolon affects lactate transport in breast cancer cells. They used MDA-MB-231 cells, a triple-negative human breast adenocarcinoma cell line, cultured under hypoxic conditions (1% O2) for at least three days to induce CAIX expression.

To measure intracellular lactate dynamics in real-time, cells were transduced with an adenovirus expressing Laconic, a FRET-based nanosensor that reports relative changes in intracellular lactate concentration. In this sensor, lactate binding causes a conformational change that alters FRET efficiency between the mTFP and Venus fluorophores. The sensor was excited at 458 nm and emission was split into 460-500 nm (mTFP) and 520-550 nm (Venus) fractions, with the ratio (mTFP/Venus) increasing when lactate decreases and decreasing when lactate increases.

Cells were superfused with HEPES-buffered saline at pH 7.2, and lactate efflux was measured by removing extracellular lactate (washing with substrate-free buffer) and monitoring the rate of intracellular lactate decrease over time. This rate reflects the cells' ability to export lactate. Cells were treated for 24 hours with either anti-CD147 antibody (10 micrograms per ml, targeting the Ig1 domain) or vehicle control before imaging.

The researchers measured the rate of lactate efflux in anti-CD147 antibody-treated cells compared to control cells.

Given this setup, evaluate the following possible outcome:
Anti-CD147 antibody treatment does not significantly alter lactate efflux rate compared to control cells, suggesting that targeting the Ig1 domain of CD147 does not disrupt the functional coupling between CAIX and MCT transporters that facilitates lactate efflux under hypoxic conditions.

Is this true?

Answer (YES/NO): NO